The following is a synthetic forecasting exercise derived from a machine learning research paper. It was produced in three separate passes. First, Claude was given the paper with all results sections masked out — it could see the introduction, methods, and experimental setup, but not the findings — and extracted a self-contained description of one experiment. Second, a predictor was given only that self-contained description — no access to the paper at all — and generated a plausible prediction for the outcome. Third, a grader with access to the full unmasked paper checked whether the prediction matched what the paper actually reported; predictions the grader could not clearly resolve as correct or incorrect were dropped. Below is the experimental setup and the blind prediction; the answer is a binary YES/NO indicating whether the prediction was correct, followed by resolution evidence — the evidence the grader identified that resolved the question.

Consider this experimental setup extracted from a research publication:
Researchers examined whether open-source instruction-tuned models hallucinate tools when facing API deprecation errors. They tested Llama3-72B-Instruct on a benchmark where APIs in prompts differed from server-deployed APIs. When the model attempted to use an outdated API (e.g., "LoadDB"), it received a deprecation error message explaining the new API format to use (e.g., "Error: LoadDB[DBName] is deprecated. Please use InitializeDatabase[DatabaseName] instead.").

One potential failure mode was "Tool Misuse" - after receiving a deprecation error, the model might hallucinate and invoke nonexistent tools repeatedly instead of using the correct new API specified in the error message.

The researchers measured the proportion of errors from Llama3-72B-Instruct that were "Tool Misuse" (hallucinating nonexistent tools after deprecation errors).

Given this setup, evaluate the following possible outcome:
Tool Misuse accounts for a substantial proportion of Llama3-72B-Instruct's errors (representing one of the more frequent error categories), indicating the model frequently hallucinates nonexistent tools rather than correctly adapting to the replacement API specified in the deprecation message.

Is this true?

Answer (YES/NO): NO